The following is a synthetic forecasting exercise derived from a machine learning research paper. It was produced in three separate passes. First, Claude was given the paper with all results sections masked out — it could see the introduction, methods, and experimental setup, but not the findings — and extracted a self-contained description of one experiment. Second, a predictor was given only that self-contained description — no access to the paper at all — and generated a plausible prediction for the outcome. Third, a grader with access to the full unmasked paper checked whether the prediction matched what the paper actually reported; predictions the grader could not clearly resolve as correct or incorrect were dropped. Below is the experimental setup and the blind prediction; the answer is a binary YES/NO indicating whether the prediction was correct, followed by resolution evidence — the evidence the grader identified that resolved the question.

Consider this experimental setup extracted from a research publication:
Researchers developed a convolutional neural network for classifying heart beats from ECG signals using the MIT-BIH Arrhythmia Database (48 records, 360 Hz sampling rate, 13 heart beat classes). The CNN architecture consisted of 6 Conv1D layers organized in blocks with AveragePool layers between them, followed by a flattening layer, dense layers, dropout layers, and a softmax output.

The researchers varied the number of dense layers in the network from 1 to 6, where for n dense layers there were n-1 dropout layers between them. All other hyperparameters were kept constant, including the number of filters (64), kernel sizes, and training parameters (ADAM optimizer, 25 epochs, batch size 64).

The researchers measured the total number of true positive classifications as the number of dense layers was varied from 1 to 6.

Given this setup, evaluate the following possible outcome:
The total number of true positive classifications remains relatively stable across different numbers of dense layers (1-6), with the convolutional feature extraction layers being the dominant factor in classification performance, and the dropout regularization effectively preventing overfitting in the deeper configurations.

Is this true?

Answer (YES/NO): NO